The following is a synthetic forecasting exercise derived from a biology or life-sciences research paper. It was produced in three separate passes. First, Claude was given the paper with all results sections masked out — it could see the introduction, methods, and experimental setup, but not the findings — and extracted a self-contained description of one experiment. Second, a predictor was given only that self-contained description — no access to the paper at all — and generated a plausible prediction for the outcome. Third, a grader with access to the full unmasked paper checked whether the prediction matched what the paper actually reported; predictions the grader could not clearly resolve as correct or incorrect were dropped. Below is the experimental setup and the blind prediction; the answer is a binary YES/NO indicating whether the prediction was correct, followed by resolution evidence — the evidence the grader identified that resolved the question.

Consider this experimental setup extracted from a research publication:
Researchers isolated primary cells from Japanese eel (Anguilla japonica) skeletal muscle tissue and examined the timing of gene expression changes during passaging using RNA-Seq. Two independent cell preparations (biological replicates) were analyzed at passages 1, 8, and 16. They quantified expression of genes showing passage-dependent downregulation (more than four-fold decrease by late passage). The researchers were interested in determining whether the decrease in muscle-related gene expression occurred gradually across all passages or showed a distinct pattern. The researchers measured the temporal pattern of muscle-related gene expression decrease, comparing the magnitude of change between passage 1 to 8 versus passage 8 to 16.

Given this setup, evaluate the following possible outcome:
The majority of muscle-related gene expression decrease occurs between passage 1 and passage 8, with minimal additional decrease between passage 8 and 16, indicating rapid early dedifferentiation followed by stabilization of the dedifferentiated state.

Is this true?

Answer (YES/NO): YES